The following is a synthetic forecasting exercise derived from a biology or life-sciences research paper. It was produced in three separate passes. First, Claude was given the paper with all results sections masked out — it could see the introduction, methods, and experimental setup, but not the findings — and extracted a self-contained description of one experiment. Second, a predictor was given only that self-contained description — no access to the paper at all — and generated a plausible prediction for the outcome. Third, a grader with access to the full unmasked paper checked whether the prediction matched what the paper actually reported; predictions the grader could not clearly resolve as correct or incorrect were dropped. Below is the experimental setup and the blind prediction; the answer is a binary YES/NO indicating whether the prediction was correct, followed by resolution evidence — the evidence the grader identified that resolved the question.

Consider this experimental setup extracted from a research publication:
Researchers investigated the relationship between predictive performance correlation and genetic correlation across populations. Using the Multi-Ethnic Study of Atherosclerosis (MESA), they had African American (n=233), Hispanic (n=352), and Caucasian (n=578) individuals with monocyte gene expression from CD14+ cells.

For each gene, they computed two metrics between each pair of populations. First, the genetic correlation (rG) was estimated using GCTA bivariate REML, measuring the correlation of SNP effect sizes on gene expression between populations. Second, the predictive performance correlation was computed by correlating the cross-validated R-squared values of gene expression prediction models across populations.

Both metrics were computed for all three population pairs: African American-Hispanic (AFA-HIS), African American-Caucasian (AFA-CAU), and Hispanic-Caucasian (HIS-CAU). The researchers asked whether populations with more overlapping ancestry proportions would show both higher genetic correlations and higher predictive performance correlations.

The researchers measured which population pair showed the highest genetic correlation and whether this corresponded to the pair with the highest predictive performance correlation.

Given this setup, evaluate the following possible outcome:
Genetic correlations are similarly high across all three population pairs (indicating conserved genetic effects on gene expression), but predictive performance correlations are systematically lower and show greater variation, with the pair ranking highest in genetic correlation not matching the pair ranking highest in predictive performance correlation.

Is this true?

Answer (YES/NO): NO